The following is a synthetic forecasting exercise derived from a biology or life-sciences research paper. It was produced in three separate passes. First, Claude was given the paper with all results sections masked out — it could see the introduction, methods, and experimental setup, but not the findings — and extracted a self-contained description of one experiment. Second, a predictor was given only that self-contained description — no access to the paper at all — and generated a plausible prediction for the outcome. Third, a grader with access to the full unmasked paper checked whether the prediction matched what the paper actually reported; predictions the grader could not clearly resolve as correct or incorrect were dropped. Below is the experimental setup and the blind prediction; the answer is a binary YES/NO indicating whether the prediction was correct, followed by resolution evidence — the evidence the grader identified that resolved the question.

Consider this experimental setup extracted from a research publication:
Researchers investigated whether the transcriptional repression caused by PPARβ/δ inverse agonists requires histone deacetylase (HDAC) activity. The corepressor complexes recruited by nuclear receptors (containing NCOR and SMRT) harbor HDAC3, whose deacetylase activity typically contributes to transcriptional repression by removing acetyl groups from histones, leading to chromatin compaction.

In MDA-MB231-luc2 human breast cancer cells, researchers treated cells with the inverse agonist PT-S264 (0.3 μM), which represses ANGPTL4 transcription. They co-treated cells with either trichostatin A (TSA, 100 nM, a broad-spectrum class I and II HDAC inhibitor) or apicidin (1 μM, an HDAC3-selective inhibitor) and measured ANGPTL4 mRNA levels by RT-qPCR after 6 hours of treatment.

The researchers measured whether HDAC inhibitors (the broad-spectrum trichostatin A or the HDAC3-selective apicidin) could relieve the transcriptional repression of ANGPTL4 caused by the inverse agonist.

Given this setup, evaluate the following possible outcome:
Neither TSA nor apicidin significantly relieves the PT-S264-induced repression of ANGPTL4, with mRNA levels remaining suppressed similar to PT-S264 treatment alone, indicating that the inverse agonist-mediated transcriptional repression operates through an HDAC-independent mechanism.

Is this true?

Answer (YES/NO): NO